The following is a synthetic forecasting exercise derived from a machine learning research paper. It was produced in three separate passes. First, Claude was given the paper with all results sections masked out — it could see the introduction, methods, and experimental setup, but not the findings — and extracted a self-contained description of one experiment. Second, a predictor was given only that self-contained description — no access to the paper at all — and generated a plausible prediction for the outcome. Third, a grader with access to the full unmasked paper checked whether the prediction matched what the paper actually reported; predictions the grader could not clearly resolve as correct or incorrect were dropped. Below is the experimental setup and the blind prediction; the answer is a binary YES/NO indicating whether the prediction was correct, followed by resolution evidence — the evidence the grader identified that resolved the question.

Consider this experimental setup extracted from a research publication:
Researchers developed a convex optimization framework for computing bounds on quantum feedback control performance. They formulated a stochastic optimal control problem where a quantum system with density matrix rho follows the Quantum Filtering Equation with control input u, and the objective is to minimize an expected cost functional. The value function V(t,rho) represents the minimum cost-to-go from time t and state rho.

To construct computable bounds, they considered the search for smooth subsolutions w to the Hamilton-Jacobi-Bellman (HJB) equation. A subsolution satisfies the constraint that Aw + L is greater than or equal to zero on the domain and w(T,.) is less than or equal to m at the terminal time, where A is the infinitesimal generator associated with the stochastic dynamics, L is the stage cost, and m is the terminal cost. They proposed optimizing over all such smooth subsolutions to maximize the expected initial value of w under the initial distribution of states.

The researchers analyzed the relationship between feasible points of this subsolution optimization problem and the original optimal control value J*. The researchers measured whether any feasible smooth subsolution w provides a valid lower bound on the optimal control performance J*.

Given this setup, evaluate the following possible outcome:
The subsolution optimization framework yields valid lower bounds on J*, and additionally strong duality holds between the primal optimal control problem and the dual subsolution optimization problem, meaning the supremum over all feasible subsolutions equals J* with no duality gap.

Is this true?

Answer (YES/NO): NO